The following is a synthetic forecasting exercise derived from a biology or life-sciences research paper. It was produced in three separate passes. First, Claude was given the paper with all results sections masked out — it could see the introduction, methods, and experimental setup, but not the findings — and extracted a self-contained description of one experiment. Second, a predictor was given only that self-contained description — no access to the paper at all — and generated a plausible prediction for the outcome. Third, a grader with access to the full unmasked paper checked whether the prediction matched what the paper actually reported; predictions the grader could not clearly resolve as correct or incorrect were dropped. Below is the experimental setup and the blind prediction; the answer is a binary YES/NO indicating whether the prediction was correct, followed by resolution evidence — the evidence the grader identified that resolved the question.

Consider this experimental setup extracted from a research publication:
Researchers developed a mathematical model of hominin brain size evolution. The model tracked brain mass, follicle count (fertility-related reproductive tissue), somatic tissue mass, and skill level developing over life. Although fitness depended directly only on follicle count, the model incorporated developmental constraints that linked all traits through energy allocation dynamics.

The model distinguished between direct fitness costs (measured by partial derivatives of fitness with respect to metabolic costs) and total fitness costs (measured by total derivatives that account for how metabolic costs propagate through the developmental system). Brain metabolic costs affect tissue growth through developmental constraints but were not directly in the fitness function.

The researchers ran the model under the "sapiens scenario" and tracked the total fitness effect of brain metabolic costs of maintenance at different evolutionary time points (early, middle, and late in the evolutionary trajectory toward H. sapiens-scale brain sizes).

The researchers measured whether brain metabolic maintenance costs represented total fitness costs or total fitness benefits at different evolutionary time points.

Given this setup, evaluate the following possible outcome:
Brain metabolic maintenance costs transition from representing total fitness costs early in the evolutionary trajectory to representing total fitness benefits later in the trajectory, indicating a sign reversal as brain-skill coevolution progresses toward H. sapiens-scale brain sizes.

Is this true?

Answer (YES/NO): NO